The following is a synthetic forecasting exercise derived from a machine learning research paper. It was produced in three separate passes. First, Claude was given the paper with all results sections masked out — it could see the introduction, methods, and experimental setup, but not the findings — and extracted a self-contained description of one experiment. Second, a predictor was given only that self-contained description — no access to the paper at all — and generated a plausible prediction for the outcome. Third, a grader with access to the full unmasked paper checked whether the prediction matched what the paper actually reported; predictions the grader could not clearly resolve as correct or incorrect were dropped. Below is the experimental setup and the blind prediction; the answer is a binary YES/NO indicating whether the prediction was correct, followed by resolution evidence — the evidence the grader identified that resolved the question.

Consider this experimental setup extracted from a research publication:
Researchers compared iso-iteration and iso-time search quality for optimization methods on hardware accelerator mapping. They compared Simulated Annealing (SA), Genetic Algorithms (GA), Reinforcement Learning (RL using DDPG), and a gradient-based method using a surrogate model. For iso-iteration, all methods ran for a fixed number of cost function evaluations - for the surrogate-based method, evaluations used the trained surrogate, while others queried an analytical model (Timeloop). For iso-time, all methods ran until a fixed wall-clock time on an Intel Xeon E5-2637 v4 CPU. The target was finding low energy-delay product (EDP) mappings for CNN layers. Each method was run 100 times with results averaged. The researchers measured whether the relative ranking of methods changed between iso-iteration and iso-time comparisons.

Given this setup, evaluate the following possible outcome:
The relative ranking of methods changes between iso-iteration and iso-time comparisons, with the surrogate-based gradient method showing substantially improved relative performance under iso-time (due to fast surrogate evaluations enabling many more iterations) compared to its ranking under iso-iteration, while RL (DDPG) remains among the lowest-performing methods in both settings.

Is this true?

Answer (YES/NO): NO